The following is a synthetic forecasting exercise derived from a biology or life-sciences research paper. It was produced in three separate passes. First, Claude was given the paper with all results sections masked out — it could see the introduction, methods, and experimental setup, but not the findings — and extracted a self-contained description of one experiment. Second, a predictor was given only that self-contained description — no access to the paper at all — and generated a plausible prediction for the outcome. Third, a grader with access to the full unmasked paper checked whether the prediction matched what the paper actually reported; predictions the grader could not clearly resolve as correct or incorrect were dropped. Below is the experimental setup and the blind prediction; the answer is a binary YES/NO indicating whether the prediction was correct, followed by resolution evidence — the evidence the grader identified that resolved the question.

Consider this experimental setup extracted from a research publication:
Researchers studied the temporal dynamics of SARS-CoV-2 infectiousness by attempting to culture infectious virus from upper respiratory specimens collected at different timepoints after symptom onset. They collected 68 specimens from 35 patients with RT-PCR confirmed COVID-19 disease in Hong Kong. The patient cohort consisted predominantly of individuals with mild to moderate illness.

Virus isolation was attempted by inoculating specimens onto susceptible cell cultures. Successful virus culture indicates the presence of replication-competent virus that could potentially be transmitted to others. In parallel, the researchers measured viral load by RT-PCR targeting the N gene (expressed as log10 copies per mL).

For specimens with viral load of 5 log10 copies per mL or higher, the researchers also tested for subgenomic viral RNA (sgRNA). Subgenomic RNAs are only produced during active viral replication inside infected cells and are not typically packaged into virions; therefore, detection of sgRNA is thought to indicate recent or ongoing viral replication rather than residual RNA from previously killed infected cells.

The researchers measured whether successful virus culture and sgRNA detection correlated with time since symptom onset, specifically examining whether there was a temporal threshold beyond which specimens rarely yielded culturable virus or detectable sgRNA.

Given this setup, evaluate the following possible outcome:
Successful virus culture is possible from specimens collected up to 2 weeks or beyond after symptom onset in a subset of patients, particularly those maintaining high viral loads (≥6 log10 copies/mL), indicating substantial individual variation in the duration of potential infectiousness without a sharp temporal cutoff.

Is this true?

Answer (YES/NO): NO